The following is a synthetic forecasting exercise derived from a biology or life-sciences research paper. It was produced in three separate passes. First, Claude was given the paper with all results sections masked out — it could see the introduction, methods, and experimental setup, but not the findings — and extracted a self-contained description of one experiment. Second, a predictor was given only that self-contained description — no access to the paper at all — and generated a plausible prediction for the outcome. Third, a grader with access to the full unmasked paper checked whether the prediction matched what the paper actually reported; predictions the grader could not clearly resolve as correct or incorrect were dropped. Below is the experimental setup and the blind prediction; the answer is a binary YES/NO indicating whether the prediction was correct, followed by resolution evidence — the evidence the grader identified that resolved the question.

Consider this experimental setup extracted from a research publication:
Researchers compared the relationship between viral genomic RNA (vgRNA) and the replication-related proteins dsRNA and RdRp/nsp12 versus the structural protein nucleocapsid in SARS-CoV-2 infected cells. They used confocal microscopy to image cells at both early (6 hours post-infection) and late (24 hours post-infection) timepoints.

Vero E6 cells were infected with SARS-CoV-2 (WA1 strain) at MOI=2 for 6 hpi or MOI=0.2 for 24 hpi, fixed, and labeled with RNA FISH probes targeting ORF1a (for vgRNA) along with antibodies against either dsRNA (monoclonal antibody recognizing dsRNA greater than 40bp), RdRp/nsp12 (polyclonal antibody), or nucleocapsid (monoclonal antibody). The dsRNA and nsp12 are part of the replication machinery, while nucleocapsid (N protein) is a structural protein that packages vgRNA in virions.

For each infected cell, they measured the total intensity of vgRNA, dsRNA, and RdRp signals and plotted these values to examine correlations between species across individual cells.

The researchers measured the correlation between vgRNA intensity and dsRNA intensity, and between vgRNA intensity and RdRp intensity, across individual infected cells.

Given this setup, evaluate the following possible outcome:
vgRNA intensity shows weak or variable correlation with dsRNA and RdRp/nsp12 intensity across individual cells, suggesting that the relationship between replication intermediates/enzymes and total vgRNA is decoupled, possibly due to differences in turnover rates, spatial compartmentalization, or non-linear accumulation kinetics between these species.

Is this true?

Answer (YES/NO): YES